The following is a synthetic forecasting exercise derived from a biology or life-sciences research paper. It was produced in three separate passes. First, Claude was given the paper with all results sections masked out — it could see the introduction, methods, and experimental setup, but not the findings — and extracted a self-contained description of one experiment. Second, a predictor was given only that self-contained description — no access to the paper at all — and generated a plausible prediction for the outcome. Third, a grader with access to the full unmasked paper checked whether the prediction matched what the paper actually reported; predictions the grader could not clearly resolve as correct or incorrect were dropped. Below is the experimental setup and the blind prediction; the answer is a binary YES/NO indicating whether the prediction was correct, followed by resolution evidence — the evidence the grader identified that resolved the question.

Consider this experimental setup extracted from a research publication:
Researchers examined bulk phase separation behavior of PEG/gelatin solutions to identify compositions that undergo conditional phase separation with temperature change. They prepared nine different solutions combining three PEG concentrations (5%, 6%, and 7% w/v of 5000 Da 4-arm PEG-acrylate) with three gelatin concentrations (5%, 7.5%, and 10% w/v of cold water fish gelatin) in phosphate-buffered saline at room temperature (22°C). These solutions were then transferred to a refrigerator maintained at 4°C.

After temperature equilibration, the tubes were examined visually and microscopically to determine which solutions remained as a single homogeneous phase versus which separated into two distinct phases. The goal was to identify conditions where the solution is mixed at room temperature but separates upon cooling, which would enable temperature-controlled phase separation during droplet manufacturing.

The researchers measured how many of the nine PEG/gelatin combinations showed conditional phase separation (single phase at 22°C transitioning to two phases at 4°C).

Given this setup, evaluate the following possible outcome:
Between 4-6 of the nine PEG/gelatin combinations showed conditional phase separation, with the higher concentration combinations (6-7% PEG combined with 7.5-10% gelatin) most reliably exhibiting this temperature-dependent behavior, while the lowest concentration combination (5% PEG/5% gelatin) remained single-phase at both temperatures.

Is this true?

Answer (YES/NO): NO